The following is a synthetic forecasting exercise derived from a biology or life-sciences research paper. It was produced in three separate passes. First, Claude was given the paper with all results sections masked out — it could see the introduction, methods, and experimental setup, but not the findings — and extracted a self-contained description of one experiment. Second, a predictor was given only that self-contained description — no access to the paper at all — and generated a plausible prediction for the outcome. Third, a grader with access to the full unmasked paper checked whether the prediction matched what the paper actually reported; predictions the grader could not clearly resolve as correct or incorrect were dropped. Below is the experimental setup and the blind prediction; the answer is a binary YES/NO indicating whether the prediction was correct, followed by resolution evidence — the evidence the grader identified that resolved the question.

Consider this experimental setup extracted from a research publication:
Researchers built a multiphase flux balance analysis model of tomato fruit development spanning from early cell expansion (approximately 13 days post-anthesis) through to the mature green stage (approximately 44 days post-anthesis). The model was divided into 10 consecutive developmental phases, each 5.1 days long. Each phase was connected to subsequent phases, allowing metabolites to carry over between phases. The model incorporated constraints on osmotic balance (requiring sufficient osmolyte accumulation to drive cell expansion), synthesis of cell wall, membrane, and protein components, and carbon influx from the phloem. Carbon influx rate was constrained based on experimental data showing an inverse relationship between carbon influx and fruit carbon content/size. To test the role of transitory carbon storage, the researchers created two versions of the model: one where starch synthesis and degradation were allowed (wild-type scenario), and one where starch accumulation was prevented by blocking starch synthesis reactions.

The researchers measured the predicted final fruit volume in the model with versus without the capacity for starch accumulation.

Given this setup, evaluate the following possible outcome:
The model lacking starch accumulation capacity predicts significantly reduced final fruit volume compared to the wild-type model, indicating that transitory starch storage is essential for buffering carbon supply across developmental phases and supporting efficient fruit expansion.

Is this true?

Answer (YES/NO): YES